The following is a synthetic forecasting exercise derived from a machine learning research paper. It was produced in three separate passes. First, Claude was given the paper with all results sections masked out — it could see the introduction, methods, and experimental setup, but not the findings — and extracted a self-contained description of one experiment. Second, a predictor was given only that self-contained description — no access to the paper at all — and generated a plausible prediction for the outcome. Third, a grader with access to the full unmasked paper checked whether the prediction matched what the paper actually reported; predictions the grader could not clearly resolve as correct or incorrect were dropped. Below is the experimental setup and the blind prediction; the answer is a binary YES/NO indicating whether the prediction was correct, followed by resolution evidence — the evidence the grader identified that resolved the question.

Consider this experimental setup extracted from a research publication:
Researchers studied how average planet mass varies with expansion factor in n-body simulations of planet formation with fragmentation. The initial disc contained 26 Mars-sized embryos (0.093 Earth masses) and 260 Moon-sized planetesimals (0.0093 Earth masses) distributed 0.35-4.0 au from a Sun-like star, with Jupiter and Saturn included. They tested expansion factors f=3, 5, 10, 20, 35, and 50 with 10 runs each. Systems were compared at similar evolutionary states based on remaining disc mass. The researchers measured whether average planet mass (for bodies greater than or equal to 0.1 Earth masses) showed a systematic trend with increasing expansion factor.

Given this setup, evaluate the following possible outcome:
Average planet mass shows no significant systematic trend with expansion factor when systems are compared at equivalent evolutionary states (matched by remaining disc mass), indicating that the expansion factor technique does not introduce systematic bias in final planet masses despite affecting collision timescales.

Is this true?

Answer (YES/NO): YES